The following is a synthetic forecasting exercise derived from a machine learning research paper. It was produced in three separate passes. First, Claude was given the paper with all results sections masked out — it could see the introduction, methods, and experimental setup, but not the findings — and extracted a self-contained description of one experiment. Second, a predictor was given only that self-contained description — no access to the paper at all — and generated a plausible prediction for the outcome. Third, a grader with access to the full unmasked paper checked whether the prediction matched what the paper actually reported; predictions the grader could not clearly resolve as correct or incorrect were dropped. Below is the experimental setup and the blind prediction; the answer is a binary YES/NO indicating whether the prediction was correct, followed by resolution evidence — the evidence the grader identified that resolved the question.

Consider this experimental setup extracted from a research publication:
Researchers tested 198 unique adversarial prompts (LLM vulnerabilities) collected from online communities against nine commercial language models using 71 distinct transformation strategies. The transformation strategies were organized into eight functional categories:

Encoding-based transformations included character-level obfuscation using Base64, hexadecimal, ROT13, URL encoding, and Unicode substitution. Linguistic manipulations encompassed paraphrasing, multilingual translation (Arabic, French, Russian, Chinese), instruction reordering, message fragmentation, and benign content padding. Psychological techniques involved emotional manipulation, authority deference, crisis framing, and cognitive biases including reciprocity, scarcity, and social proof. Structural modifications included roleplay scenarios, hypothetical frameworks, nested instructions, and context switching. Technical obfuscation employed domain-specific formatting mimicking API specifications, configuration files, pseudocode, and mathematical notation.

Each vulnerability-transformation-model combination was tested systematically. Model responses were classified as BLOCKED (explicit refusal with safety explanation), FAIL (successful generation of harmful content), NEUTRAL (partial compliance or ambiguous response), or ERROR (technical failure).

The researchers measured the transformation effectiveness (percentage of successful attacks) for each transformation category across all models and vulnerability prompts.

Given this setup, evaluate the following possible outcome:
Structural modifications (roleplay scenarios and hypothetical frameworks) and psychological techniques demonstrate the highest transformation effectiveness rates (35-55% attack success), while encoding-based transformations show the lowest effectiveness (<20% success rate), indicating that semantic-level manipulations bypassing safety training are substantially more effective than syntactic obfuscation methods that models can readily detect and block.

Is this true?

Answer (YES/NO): NO